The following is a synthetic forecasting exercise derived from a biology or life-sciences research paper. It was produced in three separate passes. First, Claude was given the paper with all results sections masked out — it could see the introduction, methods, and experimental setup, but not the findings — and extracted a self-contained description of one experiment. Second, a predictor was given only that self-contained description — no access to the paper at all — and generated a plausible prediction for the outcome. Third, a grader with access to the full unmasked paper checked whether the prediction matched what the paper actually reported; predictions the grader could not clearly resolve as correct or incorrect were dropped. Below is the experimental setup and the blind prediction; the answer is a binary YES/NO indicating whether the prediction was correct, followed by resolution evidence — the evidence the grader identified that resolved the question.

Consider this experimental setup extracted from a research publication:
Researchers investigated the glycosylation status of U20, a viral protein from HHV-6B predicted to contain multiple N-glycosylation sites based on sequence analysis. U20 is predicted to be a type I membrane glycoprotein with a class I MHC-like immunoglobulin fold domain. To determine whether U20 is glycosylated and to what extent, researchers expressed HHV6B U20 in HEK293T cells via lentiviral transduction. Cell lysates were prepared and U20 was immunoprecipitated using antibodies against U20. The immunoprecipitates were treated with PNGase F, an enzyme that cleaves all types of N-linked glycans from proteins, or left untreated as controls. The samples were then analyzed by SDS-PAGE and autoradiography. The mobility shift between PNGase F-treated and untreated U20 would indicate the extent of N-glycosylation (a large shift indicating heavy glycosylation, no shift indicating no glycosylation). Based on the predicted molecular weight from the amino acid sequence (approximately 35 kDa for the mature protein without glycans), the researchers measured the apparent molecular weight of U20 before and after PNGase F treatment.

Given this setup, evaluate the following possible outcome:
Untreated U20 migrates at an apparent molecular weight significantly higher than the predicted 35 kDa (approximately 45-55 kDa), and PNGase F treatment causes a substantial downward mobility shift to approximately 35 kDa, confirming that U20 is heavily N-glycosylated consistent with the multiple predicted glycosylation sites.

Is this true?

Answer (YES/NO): NO